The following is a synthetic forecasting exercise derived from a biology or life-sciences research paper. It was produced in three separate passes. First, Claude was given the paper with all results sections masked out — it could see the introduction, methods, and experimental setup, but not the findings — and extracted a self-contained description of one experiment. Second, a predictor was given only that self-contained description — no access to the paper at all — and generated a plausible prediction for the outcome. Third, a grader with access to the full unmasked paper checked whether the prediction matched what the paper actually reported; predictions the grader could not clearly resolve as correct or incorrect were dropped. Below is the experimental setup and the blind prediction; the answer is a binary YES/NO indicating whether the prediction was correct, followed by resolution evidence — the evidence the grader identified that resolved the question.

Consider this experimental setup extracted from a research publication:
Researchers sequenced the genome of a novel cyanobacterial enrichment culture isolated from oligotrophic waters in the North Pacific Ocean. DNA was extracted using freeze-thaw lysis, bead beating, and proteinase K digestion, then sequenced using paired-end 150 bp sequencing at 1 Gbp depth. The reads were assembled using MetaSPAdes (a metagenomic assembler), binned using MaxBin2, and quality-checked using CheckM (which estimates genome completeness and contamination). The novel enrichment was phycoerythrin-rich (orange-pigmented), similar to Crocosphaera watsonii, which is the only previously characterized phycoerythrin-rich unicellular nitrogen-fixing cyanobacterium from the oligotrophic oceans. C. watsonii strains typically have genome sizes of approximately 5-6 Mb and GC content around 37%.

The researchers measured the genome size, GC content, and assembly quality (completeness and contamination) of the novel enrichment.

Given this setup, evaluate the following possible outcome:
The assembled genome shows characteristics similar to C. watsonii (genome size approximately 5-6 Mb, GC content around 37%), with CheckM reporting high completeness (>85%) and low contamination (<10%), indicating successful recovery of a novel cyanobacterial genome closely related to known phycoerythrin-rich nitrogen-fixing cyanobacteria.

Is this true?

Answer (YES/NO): YES